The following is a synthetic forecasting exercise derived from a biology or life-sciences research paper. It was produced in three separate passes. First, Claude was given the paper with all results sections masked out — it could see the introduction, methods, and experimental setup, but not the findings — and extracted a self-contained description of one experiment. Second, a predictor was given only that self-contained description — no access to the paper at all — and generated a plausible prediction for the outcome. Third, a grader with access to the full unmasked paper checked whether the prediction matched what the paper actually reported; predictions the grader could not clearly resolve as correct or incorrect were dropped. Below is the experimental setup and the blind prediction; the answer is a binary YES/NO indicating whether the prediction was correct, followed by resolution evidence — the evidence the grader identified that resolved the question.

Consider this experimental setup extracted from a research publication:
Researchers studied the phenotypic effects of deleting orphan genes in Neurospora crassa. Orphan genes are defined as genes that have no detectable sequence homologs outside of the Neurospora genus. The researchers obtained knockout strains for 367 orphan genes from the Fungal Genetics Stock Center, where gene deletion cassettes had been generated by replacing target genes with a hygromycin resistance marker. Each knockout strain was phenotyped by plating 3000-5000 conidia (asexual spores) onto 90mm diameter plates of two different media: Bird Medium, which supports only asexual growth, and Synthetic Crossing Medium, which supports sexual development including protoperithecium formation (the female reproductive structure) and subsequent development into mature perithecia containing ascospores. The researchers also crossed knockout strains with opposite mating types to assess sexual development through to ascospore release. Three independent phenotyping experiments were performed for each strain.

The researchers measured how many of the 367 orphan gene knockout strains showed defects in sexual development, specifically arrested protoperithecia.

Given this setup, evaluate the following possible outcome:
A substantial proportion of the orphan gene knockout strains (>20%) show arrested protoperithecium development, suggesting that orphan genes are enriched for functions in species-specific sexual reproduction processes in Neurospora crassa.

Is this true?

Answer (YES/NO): NO